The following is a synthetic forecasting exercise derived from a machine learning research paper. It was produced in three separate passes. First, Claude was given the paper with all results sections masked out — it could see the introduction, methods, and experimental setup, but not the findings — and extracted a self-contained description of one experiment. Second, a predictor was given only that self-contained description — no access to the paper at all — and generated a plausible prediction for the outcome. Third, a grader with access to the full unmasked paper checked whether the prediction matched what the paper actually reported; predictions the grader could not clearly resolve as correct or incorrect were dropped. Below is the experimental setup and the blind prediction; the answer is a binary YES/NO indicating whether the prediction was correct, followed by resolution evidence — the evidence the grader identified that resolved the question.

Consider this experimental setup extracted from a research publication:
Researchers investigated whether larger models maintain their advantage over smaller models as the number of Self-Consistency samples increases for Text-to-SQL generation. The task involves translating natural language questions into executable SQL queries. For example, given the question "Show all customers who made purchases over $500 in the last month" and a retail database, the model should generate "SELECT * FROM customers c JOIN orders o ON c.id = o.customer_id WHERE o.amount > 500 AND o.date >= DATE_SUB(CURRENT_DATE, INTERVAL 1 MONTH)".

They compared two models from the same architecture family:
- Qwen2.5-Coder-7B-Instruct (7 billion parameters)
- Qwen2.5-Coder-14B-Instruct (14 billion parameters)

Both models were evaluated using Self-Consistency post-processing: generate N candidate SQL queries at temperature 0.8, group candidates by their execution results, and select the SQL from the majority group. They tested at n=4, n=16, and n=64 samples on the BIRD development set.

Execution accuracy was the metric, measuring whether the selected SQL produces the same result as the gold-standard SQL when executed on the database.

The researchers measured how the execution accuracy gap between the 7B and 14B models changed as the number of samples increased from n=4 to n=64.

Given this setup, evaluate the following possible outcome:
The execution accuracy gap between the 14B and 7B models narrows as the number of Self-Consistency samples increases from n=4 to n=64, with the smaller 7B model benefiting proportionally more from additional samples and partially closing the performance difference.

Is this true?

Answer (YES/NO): YES